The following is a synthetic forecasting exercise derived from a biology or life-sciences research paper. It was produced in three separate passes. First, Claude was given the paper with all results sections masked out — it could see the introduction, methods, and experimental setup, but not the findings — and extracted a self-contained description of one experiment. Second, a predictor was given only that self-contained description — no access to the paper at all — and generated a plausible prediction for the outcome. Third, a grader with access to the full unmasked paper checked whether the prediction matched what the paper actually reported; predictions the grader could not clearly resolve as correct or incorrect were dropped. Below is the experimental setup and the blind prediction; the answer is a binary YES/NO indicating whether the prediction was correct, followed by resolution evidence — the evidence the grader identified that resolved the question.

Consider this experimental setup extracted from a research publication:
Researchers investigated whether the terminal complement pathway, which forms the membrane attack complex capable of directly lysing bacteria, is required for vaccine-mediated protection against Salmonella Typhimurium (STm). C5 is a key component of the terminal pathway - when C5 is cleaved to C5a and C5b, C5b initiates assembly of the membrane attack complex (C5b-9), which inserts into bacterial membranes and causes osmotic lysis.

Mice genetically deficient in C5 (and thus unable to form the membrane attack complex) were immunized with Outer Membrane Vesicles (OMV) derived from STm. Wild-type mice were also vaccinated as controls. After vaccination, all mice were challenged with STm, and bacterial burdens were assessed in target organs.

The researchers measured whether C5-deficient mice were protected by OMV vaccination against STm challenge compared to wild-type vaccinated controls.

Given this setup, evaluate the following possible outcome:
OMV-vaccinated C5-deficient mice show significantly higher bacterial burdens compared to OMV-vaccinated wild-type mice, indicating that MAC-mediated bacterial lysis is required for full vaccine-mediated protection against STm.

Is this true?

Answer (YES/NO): NO